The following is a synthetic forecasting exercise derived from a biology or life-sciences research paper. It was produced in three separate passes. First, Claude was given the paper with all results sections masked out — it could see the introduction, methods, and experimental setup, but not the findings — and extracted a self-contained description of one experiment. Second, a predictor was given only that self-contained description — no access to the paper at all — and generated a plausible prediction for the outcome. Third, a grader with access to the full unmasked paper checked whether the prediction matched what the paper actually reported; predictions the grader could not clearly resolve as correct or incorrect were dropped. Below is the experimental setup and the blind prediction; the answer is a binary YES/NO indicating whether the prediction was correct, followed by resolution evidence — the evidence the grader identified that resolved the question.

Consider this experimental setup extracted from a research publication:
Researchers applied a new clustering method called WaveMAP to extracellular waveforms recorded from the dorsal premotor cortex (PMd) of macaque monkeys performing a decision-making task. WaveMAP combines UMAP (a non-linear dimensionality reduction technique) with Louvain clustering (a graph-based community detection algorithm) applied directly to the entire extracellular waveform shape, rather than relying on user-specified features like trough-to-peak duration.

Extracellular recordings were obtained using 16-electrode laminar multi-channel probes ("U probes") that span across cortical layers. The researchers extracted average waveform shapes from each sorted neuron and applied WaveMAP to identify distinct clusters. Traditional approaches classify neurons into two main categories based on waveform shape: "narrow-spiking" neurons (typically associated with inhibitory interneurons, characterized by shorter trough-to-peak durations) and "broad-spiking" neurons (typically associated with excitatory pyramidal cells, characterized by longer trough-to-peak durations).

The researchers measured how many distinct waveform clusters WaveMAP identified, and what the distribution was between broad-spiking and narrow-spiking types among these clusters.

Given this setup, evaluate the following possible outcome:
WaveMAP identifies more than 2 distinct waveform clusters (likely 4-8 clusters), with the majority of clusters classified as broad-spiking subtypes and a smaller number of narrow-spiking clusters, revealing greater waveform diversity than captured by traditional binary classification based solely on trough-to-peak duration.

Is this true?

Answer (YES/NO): NO